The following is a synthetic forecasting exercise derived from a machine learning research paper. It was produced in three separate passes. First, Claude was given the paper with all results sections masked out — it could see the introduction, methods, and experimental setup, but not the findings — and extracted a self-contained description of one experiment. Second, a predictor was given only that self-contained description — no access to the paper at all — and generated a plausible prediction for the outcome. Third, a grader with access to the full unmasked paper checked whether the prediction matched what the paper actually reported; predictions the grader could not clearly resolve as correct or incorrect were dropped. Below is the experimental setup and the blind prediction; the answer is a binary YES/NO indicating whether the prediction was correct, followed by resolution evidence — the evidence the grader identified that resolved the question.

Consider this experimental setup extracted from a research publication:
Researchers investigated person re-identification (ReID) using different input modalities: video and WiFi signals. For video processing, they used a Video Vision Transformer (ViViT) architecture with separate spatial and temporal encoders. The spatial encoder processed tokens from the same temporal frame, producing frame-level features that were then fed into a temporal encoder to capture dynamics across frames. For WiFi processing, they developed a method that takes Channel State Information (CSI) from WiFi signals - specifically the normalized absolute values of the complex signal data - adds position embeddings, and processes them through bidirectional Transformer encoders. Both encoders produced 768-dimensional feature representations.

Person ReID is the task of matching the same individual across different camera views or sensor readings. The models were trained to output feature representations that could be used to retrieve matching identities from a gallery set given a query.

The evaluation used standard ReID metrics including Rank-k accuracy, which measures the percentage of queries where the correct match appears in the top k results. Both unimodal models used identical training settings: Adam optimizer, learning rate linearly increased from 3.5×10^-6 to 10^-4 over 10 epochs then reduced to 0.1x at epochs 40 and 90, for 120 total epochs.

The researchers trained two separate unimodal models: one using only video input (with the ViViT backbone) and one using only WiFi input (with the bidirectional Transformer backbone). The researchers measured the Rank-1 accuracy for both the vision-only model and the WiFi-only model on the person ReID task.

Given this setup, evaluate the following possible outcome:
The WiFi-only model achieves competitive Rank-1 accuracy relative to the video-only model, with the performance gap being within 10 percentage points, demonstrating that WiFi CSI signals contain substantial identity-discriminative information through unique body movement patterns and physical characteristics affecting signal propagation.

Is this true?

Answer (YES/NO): YES